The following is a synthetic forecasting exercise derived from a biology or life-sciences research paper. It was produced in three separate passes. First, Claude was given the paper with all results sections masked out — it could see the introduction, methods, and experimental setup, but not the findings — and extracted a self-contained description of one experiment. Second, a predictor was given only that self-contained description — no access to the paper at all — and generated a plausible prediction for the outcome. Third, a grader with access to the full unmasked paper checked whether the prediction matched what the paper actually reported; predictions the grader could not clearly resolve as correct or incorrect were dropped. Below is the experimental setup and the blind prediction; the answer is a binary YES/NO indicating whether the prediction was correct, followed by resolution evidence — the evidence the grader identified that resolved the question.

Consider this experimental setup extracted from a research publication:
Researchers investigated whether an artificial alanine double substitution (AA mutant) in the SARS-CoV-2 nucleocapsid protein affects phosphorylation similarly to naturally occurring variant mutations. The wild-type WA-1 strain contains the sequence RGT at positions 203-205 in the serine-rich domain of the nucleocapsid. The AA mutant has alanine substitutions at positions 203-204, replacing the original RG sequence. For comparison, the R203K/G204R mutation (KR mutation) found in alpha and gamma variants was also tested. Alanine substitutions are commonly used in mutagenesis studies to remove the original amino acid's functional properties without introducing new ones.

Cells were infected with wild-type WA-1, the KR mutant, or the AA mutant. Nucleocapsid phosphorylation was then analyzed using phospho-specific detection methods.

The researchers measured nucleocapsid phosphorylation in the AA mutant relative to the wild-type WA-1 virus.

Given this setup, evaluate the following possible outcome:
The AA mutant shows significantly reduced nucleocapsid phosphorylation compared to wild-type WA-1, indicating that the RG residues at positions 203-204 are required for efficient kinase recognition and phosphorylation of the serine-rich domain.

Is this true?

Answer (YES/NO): NO